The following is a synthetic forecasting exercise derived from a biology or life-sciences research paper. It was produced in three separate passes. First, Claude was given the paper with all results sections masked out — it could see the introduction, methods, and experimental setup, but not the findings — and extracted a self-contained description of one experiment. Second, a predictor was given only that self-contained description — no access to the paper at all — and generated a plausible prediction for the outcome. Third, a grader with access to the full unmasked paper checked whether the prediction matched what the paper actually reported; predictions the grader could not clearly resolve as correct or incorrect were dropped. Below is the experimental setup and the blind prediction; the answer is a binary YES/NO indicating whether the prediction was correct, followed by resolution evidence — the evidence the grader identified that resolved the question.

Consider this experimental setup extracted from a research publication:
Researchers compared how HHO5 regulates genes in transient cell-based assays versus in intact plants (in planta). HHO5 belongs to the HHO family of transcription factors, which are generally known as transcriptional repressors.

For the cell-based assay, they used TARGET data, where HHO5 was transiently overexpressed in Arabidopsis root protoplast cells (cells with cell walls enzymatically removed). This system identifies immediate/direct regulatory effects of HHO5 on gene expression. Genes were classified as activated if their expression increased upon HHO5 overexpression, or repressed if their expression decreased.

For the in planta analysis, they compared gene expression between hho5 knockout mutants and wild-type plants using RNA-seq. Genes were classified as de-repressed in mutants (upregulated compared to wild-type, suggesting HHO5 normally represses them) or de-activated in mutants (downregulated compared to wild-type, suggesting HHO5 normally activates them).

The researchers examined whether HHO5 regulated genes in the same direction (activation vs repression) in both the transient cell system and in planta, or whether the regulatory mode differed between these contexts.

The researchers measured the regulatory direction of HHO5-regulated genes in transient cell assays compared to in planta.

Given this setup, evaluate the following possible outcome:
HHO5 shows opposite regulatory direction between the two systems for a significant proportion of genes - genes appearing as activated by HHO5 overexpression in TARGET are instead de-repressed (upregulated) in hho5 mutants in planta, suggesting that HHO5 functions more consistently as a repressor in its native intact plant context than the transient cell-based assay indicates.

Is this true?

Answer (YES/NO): NO